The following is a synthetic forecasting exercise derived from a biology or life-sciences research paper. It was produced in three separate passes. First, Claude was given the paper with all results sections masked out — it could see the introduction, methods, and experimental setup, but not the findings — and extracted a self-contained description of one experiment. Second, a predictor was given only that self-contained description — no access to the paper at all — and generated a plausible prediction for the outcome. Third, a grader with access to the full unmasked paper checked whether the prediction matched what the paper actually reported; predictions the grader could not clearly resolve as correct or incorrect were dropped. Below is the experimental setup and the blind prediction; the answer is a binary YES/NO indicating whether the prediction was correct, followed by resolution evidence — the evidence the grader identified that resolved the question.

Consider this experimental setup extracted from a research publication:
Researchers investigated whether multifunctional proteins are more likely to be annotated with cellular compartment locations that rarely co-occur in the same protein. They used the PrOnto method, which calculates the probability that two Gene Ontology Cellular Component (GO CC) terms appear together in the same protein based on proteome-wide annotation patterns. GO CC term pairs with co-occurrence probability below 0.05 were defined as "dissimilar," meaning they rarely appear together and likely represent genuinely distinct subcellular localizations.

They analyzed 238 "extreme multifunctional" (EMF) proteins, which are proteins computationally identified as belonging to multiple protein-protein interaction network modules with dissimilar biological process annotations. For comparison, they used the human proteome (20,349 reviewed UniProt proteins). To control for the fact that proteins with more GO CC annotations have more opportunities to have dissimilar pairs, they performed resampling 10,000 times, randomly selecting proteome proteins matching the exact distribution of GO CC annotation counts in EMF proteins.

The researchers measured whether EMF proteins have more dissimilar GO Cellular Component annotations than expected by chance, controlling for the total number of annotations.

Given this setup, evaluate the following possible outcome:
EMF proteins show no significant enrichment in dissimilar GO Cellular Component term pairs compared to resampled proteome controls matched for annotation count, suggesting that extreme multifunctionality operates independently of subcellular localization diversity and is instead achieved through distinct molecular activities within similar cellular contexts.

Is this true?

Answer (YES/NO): NO